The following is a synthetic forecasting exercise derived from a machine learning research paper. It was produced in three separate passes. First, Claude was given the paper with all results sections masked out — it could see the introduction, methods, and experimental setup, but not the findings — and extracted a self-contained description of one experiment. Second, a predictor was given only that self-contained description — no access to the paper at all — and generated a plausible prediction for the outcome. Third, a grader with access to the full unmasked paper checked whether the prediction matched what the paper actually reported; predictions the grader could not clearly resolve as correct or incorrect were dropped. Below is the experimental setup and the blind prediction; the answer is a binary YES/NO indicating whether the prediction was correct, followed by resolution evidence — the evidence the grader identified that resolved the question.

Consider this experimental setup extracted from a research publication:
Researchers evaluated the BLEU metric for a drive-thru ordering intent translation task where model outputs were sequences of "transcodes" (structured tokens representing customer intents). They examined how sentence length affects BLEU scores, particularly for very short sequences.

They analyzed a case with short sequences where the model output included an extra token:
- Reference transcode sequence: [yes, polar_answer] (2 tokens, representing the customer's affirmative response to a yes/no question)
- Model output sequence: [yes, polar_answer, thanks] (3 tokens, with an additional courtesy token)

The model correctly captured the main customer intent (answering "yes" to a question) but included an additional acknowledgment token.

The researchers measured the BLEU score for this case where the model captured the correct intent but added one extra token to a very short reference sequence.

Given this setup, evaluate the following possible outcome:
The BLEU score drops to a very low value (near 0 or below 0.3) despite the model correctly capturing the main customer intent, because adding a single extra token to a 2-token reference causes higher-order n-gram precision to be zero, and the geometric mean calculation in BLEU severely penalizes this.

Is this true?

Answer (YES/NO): YES